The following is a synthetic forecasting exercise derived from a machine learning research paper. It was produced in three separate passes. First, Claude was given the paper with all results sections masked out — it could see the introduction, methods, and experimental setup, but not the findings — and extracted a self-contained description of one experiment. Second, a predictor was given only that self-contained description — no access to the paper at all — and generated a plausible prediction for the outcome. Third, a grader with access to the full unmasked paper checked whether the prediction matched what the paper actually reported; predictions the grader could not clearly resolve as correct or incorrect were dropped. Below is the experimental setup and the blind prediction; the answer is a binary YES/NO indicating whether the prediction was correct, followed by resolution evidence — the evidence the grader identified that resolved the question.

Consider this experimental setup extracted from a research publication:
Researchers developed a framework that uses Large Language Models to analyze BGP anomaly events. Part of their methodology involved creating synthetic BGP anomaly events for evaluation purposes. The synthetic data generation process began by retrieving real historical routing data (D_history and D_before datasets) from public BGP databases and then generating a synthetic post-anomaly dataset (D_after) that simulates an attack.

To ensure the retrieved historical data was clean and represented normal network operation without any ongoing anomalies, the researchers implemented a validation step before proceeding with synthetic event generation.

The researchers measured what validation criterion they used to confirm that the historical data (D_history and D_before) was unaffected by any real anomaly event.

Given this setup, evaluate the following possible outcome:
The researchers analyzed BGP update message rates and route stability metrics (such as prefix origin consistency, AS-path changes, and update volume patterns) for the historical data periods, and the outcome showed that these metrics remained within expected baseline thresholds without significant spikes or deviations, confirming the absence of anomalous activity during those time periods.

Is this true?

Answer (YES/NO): NO